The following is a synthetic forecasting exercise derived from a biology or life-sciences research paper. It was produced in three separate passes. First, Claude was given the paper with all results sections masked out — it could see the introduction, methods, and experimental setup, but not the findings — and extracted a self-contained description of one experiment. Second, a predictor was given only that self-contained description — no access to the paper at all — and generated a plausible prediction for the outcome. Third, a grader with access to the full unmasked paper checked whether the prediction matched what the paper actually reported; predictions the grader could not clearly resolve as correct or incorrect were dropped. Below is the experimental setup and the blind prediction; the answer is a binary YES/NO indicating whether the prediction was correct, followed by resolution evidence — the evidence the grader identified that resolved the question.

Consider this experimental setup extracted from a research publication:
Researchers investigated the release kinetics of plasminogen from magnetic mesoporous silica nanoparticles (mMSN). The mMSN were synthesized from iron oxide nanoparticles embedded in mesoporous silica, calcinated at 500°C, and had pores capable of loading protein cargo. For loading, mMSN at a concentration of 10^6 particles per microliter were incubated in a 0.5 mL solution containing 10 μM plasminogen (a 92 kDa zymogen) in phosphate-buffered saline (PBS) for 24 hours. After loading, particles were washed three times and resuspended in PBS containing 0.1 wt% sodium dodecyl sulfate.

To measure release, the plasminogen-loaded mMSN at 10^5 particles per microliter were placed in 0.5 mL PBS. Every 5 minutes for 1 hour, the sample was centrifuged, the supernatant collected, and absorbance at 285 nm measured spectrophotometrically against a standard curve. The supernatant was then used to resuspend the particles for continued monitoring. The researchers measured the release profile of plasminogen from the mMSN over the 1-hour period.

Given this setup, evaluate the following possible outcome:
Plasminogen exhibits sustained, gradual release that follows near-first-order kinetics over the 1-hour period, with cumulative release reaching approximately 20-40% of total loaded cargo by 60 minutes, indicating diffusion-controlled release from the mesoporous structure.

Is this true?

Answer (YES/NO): NO